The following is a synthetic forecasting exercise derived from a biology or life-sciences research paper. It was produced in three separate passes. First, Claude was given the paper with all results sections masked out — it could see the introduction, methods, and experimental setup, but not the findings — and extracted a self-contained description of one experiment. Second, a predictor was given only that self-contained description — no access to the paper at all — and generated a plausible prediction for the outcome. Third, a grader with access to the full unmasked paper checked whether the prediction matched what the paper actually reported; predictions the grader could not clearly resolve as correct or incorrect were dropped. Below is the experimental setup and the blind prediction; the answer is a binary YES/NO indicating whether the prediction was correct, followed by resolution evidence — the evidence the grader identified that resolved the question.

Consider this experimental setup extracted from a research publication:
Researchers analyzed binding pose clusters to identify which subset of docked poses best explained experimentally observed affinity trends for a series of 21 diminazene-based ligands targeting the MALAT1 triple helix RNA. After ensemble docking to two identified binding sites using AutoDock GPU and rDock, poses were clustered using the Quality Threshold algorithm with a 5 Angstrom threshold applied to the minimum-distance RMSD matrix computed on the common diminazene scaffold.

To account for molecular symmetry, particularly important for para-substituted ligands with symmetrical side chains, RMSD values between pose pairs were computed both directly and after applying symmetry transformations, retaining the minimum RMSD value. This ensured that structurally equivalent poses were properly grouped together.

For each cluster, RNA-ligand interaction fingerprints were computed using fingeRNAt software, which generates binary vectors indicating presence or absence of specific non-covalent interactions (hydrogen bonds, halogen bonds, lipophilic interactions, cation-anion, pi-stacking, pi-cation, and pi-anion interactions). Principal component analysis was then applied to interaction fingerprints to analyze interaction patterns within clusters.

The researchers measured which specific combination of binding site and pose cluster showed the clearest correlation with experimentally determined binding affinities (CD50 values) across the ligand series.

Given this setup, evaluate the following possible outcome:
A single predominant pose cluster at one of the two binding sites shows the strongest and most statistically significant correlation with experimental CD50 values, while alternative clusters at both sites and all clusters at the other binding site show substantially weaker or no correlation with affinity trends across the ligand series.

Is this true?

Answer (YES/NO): YES